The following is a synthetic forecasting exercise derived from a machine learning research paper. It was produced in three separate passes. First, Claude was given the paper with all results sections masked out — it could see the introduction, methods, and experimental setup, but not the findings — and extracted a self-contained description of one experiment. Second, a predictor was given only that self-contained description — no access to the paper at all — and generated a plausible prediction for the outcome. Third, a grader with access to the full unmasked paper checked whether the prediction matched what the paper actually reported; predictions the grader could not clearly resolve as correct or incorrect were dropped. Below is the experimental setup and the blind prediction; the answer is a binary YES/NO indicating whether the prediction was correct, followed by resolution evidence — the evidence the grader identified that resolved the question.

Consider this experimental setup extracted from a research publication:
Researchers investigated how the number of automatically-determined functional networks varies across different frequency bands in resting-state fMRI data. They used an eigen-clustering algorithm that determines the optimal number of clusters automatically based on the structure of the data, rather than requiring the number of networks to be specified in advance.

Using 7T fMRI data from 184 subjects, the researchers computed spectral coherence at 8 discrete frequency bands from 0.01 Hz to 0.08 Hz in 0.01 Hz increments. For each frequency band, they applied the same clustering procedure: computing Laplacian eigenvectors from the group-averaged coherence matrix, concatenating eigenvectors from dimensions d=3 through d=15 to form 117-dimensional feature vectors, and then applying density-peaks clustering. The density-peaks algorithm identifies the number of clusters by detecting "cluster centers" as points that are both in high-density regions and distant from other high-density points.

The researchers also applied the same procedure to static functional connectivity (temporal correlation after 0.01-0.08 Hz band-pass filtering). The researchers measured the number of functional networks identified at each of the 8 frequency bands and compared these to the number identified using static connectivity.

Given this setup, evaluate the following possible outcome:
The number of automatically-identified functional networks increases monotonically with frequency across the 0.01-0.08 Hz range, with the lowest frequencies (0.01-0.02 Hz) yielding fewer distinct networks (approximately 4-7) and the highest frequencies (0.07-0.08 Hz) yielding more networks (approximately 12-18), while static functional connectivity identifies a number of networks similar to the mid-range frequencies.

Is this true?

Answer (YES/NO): NO